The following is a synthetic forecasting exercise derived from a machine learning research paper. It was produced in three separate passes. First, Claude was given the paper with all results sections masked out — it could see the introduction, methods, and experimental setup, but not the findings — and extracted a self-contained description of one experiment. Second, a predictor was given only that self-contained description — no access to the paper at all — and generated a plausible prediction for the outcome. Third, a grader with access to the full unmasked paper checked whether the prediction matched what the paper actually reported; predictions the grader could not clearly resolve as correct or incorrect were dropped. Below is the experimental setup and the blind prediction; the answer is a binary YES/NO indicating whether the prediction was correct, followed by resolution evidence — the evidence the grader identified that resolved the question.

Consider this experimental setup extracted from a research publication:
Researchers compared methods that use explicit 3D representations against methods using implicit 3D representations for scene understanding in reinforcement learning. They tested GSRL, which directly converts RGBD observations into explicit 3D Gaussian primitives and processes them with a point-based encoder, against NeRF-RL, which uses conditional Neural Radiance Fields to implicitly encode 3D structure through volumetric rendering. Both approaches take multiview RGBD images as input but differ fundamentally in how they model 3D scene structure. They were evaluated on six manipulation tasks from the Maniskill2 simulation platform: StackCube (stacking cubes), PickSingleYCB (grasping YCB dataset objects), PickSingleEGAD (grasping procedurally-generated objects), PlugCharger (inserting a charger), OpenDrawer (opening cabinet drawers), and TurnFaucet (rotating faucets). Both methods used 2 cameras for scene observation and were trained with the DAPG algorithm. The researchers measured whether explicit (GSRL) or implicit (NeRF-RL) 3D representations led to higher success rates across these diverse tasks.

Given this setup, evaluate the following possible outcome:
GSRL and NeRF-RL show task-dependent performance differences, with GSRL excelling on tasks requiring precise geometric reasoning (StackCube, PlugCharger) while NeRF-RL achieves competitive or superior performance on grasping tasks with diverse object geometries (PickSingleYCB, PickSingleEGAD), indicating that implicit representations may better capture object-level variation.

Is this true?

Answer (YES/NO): NO